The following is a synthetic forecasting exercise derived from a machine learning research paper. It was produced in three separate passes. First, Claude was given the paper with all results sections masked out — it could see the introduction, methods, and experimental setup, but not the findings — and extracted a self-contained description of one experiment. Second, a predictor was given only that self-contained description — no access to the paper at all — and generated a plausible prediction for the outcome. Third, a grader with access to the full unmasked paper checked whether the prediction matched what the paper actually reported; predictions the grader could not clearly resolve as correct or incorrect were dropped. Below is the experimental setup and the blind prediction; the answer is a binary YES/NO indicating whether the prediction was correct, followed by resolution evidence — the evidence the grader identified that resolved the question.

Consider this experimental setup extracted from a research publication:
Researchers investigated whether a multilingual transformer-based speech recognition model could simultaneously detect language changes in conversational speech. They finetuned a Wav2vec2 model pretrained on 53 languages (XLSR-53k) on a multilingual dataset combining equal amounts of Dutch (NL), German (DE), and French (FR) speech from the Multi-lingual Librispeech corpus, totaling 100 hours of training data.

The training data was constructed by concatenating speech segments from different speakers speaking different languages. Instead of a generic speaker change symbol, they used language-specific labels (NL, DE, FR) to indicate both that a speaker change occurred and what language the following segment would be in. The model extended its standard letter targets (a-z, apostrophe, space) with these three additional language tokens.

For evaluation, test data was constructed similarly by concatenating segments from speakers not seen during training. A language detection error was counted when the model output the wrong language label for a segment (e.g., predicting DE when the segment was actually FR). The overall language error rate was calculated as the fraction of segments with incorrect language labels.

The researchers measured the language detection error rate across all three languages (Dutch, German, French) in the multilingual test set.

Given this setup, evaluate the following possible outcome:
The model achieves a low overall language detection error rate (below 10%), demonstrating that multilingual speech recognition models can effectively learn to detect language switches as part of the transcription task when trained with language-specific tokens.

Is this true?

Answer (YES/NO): YES